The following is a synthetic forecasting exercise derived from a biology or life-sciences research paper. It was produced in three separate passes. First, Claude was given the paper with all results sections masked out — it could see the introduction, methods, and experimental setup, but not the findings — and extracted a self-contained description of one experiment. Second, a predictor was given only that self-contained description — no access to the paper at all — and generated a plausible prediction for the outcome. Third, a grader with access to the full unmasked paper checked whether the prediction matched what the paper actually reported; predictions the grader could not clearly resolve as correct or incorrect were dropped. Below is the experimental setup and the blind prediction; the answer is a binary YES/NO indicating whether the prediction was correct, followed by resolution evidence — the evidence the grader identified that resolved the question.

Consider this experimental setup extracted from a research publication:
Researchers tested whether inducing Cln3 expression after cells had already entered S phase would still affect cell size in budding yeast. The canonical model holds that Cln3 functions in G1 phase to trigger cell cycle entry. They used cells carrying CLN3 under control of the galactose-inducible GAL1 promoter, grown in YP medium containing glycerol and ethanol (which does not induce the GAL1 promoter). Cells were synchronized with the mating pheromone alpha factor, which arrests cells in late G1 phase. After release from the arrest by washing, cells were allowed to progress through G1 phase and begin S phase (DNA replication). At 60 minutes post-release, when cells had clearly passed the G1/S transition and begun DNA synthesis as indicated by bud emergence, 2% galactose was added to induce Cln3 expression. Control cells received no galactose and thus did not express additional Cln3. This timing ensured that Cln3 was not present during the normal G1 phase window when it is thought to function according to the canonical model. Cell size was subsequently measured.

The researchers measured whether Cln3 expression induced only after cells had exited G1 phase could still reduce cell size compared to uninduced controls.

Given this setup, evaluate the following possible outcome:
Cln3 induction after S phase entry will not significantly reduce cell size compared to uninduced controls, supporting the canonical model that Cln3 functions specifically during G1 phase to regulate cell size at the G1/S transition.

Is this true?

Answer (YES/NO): NO